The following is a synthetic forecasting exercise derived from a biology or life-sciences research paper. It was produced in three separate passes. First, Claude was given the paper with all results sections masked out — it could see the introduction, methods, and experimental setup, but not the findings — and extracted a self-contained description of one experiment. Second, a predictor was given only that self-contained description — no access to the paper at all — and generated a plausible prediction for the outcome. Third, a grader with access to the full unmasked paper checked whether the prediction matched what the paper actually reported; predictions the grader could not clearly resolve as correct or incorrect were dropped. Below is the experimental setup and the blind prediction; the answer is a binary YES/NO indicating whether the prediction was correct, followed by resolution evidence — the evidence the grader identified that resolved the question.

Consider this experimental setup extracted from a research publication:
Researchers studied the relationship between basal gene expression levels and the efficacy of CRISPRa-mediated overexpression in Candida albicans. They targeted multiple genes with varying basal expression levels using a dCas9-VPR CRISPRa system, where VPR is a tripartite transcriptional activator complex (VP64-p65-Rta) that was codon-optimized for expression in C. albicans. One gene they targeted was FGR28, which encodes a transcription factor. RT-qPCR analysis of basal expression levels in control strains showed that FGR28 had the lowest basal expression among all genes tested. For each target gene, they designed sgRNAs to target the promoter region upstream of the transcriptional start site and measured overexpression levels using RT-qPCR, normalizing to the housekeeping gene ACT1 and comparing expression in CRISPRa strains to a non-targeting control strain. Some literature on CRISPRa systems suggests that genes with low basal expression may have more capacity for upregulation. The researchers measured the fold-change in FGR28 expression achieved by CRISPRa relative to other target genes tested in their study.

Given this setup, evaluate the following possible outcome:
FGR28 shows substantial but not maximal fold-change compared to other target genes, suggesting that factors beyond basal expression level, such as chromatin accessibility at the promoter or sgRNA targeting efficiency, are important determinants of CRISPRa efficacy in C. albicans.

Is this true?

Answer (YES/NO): NO